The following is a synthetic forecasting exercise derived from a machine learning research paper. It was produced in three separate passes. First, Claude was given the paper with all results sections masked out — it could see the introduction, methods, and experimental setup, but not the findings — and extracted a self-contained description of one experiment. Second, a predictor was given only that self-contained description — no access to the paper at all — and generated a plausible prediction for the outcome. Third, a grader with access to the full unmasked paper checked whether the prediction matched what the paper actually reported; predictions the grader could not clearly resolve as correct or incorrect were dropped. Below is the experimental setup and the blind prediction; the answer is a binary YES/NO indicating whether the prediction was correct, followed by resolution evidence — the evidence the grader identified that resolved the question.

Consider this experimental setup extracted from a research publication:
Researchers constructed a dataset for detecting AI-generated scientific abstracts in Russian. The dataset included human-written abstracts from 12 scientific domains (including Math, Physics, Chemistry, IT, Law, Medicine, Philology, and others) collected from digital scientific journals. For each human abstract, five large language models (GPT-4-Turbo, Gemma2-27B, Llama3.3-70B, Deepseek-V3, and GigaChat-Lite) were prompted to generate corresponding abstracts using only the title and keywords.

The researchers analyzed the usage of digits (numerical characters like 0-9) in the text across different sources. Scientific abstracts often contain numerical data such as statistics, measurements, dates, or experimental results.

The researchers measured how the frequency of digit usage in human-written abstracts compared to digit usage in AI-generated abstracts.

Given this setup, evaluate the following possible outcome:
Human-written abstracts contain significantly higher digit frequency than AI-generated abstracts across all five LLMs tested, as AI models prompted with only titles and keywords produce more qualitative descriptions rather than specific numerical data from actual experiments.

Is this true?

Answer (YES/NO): YES